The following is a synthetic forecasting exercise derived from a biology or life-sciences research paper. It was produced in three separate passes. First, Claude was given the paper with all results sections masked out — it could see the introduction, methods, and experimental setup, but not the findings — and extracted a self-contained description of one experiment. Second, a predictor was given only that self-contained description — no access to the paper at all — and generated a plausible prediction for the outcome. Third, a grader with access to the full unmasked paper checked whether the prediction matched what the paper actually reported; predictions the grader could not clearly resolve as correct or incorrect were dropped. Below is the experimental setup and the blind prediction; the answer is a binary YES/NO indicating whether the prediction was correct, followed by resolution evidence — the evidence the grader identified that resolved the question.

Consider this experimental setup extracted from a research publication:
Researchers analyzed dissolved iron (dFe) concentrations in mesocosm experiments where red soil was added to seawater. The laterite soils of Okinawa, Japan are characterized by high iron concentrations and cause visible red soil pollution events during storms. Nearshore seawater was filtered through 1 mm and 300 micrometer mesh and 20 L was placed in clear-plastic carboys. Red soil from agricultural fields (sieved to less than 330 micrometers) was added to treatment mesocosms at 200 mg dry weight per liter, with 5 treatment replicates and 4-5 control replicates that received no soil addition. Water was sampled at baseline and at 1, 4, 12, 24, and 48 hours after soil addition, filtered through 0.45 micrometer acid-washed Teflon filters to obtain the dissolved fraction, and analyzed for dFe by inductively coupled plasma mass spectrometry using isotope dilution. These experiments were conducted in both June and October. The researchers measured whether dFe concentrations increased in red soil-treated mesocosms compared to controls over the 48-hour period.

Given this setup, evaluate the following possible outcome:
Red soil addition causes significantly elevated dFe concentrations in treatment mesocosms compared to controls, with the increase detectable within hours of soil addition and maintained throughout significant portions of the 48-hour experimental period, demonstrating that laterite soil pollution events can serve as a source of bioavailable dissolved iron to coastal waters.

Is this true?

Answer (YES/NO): NO